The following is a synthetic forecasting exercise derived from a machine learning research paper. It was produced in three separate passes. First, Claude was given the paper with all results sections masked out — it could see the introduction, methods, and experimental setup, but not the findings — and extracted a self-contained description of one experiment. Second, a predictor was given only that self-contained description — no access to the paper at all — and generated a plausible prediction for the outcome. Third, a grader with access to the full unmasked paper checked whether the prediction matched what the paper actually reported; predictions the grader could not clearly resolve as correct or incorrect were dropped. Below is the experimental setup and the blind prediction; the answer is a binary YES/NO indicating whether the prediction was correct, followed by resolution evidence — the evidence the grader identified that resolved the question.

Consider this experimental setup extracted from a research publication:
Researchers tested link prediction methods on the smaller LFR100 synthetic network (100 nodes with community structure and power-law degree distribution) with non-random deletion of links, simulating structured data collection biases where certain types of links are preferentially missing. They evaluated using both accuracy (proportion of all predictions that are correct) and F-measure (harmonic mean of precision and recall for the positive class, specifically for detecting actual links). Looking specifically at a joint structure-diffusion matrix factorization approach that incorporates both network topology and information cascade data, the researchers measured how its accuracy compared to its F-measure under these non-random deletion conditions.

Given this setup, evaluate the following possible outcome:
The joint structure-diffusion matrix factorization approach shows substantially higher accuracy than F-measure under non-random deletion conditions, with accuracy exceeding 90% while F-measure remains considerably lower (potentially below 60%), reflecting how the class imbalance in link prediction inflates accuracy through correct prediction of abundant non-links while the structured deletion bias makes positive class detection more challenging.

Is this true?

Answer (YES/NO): NO